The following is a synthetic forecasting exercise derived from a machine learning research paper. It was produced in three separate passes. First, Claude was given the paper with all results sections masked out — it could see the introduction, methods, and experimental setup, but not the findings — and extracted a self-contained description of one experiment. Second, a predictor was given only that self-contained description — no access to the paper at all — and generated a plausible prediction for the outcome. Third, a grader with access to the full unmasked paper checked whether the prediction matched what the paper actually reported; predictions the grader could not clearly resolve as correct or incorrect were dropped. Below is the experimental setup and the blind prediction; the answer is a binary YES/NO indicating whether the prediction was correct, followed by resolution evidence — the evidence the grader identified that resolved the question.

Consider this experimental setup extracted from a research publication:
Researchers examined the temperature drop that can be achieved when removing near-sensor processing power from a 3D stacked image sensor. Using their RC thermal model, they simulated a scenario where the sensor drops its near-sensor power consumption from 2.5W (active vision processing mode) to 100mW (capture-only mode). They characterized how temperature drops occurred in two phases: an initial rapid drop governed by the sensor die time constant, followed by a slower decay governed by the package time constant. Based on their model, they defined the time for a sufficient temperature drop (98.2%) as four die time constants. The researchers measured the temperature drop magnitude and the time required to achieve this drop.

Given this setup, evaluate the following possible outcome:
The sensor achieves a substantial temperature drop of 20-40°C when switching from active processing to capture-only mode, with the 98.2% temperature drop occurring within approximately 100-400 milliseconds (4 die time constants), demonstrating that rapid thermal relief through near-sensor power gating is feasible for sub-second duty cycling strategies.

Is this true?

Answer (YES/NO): NO